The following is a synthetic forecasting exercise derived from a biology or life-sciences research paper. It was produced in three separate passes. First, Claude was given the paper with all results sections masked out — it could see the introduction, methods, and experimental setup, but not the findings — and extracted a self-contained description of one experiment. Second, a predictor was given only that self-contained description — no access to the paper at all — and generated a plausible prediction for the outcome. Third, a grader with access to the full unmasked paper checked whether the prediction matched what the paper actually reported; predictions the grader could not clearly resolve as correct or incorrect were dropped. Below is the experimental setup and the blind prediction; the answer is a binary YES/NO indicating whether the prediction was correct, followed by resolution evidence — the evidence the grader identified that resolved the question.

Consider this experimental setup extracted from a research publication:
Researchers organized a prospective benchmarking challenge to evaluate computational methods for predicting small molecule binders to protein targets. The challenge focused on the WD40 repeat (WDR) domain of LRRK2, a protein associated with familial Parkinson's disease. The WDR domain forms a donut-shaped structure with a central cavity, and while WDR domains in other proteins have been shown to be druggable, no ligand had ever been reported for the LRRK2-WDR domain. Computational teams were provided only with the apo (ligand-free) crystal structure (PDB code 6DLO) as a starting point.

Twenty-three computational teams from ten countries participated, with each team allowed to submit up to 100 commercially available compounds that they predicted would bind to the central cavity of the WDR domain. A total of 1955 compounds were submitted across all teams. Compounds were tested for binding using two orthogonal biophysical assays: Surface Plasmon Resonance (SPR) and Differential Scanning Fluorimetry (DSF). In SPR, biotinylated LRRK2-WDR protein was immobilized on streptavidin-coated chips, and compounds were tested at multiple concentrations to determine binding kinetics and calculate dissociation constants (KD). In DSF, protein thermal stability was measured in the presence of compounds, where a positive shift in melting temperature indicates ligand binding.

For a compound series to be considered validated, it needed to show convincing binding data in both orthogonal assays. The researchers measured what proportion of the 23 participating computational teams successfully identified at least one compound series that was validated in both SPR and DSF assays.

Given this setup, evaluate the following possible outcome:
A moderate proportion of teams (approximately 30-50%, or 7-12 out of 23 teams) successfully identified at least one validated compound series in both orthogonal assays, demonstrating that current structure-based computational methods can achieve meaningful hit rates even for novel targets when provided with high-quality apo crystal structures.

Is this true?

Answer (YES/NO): YES